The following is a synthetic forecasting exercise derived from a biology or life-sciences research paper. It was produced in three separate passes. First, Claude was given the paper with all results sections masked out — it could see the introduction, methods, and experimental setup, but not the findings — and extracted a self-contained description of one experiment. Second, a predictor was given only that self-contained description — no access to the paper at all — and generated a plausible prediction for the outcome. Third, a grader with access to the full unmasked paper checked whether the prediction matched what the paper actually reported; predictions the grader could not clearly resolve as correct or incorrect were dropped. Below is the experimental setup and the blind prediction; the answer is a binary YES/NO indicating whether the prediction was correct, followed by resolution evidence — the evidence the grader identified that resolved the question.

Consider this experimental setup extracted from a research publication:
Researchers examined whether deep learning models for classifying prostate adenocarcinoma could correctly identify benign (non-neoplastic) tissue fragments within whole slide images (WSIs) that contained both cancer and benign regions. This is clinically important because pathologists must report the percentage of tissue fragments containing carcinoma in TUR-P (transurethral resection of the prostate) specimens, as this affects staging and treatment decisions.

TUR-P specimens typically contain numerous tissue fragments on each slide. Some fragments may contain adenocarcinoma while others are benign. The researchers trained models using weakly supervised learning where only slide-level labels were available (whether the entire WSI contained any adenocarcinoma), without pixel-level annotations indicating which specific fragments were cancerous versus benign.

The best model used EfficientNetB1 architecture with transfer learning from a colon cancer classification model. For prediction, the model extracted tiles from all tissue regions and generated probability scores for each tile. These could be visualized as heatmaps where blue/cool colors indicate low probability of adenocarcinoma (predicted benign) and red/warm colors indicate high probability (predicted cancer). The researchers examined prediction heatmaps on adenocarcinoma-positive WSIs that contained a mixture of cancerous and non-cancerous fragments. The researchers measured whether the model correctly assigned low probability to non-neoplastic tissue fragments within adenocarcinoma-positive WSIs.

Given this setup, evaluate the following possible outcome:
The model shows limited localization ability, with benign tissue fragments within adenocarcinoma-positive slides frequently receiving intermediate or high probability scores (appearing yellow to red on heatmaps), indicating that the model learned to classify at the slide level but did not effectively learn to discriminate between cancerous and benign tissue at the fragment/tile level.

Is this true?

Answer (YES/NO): NO